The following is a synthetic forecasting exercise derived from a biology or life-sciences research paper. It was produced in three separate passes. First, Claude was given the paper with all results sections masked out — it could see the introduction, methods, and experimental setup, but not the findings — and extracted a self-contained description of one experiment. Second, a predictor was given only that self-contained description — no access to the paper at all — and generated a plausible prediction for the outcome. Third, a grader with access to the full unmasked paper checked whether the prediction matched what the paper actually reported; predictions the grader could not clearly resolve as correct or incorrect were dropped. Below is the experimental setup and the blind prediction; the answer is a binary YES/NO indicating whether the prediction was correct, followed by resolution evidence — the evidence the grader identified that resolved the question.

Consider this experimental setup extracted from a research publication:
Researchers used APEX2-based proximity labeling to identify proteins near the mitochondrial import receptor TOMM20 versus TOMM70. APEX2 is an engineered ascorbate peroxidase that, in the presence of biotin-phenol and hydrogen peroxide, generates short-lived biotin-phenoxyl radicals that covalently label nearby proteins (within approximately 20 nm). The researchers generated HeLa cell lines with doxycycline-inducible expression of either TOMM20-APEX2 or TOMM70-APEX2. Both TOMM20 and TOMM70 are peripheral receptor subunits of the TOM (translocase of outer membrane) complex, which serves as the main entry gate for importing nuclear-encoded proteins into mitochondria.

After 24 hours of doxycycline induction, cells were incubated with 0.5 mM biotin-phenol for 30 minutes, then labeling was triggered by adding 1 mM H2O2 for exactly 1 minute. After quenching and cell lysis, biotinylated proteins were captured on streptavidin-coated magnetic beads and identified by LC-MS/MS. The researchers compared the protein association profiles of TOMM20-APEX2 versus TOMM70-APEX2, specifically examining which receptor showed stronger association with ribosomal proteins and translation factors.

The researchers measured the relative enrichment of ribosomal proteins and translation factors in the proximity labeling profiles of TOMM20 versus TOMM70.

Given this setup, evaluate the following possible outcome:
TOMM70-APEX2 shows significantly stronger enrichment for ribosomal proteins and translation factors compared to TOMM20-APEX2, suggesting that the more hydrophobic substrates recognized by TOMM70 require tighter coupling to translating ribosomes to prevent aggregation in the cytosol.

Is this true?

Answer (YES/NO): NO